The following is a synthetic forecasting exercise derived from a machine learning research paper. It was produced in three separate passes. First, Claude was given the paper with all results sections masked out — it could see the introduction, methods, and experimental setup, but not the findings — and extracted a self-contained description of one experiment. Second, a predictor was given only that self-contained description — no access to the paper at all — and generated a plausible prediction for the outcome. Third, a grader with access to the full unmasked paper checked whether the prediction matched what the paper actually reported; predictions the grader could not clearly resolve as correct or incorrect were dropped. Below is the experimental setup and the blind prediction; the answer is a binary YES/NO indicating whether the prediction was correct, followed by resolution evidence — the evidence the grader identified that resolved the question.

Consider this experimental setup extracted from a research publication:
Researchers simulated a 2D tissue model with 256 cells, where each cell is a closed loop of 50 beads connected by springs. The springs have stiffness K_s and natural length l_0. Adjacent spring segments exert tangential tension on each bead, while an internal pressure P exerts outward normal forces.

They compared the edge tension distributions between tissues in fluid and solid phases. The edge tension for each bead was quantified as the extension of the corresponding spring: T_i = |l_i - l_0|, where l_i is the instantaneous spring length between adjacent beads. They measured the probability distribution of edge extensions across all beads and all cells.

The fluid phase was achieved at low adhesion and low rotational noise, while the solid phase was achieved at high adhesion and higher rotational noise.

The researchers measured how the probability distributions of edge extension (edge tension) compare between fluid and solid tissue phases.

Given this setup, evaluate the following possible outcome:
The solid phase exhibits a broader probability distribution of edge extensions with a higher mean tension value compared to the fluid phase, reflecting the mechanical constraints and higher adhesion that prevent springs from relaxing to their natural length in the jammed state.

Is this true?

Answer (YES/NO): NO